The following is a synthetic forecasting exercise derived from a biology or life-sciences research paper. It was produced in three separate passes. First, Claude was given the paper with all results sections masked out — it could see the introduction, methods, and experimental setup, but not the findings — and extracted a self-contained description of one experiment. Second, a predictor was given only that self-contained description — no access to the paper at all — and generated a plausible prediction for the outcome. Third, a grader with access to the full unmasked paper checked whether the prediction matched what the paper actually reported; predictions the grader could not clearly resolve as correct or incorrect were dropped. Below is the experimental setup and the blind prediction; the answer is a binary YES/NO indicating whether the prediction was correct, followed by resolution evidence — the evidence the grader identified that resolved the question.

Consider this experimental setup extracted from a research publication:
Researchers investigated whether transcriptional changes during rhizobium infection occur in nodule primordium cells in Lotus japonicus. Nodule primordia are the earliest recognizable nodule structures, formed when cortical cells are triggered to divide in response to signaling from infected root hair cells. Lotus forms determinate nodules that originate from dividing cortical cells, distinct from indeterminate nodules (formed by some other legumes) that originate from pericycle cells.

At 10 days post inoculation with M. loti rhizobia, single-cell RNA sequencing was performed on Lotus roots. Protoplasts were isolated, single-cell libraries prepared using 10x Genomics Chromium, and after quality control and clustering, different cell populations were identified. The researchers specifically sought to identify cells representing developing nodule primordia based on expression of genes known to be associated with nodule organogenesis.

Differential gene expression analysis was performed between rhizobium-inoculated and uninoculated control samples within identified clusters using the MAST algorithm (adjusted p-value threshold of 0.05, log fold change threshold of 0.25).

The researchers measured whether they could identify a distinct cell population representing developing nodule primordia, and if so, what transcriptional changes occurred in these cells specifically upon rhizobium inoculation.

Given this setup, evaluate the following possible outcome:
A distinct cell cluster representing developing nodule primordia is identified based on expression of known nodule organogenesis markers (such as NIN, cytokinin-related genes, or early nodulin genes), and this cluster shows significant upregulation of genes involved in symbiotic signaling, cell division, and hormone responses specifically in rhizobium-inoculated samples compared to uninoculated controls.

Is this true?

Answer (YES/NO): NO